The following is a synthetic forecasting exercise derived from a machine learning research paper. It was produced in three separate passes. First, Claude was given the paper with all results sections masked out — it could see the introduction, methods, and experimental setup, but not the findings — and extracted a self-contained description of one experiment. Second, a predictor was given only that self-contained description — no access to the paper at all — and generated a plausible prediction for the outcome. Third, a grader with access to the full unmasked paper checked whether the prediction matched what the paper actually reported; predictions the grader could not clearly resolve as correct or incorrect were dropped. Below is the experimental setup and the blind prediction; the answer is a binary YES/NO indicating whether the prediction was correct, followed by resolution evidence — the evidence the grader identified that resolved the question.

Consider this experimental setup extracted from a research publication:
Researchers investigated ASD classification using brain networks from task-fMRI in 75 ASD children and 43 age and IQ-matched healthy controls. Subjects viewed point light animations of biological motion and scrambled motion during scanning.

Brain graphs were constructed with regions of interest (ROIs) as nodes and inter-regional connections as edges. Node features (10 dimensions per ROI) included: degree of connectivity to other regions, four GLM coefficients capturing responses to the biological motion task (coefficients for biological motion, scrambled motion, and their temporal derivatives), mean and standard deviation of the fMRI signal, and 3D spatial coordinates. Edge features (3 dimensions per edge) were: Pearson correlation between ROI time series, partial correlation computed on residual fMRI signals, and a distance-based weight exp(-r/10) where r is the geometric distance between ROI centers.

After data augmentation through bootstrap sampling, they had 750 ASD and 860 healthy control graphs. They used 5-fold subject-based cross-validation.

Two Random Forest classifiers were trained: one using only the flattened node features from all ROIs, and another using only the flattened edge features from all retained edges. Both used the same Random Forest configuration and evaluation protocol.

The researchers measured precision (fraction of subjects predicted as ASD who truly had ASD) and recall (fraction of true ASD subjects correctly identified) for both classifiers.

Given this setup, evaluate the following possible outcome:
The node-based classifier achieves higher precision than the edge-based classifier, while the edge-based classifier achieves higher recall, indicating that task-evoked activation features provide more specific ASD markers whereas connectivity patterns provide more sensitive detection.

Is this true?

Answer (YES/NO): YES